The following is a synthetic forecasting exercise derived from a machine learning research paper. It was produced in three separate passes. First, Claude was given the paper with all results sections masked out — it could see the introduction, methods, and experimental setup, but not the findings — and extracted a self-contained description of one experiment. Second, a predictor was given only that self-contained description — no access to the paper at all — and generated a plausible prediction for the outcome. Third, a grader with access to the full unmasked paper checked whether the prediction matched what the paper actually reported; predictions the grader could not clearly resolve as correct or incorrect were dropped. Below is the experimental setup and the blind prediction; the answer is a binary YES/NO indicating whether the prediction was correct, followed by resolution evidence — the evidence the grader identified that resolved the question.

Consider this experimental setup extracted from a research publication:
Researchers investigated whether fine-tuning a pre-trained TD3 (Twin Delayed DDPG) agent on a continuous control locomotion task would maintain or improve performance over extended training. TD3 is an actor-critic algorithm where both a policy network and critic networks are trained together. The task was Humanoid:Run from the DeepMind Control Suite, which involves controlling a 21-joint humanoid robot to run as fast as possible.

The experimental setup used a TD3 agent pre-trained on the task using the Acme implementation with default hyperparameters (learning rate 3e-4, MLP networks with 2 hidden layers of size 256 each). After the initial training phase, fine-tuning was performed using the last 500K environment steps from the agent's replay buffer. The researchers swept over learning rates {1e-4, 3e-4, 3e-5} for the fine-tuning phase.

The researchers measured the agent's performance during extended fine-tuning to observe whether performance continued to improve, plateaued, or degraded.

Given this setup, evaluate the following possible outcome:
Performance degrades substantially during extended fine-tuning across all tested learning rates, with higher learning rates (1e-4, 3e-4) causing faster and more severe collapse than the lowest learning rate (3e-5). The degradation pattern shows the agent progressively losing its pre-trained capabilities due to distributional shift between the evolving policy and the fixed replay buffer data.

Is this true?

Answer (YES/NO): NO